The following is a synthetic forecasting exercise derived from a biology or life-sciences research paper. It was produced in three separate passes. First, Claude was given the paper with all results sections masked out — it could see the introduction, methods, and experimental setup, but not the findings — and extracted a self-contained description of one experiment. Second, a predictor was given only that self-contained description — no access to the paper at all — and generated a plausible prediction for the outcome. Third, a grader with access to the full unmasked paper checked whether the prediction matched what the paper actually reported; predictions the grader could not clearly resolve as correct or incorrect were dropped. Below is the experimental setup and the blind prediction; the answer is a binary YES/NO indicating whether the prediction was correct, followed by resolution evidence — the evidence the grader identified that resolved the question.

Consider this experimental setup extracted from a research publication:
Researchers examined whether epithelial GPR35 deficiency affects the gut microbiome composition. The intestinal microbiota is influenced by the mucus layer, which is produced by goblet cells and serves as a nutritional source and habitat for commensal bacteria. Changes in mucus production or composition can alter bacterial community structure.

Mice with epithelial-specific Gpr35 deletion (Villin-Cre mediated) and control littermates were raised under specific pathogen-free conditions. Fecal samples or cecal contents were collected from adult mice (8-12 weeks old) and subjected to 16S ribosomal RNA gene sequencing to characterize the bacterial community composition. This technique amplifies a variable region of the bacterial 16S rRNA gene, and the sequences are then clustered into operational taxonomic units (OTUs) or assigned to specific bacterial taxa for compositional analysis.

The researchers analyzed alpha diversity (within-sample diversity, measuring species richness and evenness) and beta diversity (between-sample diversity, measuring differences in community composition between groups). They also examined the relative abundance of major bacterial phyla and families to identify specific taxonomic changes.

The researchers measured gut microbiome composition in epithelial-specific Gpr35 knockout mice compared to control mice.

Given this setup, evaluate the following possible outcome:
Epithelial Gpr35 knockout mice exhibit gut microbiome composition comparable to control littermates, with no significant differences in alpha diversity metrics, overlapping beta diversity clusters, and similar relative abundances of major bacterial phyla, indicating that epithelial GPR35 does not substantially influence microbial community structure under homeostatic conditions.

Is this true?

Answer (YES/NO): NO